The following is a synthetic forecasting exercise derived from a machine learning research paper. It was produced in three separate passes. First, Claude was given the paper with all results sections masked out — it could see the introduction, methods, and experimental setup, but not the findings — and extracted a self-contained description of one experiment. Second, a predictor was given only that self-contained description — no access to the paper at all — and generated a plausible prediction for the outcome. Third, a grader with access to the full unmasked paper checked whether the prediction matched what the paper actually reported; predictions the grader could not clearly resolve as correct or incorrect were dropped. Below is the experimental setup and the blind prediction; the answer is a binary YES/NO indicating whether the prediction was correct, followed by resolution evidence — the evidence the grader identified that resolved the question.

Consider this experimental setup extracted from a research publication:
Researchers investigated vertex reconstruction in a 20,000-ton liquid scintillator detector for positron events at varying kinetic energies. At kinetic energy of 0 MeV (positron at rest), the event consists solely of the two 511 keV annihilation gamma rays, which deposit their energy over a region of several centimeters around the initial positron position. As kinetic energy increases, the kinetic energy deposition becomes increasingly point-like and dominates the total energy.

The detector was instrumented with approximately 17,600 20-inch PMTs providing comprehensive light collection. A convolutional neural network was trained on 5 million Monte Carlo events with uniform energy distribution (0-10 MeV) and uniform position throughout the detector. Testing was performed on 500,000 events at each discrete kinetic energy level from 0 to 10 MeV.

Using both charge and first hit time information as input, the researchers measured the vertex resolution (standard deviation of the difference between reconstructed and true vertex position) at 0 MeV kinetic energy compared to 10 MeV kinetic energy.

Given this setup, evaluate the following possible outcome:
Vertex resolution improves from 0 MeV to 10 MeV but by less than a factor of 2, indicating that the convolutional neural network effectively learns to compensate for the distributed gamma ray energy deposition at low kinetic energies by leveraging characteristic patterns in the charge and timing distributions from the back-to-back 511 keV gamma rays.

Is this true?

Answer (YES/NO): NO